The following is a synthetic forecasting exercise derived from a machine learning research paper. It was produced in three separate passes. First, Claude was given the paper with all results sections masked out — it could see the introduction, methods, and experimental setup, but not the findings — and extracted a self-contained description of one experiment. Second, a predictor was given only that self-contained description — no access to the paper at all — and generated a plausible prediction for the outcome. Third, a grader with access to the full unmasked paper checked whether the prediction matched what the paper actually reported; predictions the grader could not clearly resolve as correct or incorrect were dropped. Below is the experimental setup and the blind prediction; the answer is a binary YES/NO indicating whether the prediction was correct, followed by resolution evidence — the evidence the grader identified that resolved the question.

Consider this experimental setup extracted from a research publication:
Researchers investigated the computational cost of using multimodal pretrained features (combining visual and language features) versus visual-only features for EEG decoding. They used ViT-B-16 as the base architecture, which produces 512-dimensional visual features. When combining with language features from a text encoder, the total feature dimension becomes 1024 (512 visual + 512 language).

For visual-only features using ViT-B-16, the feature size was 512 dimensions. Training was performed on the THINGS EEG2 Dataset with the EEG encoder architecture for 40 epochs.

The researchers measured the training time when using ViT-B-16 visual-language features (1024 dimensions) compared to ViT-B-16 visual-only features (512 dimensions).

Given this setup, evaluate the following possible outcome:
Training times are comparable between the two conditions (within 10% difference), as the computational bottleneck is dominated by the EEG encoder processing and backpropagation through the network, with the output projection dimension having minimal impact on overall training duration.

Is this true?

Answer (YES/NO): NO